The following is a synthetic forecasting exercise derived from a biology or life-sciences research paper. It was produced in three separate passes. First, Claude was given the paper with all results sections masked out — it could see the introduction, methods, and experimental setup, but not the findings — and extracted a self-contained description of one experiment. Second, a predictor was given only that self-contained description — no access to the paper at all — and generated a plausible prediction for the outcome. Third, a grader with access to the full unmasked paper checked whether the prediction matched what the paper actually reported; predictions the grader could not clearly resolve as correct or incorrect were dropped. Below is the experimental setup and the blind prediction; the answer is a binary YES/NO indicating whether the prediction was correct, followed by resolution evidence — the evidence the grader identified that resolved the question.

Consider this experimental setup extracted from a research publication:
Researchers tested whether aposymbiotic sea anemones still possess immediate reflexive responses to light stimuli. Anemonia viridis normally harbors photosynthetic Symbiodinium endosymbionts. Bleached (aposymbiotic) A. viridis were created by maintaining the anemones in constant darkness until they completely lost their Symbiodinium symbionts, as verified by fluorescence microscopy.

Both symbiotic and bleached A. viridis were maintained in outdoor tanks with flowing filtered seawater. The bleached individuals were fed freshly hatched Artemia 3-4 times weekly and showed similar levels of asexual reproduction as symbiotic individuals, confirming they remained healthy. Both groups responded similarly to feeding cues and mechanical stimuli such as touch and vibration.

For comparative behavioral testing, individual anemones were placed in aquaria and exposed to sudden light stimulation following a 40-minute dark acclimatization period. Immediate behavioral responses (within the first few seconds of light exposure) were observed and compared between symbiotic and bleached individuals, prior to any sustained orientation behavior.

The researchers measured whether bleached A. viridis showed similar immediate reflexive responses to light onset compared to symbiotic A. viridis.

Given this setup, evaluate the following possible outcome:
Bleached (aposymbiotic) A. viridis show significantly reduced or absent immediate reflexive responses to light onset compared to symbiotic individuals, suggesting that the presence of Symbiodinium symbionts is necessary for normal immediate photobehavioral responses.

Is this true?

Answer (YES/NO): NO